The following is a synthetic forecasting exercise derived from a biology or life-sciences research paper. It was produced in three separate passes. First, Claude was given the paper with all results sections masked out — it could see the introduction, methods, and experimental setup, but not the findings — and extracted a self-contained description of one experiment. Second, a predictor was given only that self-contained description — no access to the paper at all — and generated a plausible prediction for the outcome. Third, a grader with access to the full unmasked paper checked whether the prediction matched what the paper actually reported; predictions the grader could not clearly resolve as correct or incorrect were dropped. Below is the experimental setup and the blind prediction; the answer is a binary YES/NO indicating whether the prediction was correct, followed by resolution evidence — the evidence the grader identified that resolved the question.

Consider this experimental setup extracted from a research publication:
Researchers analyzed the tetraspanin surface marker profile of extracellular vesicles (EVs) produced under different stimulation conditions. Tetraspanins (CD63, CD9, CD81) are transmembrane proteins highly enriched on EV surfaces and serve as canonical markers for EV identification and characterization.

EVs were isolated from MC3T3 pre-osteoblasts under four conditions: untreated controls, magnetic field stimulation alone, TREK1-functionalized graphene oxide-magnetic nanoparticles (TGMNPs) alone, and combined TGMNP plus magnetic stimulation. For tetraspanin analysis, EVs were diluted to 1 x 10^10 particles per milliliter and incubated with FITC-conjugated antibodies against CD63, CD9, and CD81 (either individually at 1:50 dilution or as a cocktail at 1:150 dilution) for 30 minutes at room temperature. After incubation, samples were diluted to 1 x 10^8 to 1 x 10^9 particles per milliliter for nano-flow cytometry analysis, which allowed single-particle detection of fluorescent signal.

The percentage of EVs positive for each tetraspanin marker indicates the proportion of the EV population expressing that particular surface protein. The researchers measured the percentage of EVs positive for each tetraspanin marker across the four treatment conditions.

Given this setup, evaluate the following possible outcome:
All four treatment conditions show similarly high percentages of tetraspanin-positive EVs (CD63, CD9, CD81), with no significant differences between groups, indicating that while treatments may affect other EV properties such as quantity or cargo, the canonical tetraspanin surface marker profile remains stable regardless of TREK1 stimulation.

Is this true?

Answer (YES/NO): NO